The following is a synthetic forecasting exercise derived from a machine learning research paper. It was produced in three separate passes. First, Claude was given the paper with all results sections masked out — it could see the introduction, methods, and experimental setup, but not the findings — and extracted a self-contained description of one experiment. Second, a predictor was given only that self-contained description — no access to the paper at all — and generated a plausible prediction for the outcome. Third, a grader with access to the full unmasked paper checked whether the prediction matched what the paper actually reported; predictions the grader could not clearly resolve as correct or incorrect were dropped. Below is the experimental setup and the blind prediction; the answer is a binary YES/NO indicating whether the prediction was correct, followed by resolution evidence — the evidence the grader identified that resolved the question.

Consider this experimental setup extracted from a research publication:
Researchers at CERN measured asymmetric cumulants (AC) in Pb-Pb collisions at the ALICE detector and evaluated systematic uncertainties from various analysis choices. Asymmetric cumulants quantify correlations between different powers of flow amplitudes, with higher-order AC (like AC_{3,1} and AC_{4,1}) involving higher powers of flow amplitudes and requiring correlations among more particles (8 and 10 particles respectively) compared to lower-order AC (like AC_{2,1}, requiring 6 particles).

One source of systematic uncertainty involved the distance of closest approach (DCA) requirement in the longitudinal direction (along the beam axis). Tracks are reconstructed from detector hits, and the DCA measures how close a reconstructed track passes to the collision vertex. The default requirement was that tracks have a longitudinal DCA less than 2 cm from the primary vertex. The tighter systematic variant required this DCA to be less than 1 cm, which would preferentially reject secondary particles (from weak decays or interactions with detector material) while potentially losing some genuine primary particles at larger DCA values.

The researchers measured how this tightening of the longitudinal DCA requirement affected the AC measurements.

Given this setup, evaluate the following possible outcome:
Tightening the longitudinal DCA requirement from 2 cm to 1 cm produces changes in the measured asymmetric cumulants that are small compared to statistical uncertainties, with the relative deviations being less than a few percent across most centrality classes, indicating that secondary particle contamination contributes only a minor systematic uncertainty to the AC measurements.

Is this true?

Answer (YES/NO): NO